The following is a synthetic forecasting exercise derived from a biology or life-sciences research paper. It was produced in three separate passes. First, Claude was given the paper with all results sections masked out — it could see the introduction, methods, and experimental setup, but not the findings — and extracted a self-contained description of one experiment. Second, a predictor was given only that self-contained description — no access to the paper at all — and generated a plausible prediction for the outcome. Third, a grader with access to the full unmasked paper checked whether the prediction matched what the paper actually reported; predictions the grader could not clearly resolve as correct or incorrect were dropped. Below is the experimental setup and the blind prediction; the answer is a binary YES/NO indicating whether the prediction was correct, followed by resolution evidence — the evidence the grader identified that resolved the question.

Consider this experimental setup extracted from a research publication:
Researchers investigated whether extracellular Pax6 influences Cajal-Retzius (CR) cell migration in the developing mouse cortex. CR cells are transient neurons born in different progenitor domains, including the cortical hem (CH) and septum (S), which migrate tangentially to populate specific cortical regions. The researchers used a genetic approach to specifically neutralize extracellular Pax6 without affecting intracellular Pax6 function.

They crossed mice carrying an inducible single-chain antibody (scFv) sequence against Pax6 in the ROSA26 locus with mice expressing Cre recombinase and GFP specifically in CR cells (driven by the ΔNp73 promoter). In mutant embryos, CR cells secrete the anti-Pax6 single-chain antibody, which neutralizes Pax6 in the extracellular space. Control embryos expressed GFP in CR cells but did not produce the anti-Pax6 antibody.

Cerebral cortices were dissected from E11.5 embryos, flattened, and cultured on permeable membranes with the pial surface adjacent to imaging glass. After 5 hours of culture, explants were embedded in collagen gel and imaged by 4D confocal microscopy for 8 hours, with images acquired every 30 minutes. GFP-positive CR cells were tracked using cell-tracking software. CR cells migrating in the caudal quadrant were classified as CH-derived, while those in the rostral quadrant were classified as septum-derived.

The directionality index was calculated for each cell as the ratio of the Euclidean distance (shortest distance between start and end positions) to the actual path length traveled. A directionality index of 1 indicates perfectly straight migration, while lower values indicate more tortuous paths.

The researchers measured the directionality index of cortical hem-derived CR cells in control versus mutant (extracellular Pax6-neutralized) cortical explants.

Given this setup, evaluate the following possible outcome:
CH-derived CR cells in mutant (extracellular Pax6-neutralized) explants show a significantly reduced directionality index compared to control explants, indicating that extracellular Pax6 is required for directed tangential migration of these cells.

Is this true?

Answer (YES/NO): YES